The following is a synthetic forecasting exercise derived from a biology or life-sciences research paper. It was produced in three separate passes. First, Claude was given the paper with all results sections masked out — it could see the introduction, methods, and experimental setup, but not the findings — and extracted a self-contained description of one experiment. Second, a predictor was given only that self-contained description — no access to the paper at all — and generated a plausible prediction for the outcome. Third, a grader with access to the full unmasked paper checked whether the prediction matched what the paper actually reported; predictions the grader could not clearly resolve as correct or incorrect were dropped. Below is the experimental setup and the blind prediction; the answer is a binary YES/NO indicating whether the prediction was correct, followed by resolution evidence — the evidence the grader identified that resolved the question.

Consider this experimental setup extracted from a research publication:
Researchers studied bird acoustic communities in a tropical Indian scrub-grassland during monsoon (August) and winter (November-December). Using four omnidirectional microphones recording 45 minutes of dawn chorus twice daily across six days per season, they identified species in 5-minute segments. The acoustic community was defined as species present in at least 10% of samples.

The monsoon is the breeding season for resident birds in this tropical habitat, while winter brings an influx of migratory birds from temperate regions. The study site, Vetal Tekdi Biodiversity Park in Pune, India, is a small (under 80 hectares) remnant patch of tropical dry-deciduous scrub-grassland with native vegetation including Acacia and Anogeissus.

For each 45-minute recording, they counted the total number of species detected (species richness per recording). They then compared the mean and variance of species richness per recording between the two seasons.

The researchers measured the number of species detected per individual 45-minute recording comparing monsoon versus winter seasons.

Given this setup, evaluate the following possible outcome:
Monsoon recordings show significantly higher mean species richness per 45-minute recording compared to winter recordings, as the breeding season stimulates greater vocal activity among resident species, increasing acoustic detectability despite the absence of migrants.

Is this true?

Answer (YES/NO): NO